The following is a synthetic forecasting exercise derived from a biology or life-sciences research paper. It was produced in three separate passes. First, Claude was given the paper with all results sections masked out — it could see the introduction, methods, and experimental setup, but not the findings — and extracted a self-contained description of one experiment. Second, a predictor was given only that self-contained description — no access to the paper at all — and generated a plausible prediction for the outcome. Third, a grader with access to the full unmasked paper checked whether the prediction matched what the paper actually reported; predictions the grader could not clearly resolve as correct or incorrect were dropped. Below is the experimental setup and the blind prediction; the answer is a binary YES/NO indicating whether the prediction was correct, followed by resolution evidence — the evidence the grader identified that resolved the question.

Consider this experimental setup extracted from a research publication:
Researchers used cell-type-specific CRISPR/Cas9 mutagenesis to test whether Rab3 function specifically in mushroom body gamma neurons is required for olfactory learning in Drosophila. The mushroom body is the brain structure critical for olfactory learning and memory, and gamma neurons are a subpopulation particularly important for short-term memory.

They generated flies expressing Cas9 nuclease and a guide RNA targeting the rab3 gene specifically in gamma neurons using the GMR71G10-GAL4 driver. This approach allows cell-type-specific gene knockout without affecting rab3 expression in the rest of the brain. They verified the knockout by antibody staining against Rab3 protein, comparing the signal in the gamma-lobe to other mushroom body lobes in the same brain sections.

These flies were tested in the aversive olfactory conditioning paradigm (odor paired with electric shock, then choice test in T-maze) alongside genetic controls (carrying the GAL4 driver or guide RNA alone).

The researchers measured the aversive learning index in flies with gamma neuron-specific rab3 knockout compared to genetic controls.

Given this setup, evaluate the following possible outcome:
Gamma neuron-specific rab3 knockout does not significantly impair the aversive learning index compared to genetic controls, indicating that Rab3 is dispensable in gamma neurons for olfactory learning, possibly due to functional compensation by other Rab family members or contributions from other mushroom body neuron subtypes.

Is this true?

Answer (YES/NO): NO